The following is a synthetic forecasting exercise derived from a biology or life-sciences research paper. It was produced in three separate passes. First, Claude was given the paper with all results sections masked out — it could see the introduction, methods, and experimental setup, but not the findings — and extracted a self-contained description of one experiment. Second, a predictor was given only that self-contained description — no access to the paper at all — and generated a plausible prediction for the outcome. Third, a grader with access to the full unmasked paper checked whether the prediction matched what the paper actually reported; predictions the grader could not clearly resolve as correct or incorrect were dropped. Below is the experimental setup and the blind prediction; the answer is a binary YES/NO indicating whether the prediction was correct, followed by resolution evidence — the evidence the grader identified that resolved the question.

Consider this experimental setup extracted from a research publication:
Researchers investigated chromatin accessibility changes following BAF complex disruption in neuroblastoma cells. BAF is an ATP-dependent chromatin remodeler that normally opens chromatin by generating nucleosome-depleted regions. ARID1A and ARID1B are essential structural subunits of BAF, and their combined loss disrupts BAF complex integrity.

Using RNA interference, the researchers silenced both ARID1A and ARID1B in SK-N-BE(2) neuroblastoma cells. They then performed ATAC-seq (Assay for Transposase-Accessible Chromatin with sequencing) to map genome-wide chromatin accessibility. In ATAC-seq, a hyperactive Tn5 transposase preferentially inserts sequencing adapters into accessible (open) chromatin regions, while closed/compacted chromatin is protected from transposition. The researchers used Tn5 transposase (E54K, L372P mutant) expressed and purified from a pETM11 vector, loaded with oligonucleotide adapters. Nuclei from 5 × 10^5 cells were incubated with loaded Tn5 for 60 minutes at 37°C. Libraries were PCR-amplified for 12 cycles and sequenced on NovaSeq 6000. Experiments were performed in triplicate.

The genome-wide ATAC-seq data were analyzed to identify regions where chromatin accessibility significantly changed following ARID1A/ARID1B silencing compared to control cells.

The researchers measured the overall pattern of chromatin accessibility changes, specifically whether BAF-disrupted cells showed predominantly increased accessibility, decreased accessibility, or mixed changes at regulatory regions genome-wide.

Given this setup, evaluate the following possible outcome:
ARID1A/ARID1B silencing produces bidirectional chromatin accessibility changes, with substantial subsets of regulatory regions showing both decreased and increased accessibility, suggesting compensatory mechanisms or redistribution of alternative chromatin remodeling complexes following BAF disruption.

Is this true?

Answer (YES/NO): NO